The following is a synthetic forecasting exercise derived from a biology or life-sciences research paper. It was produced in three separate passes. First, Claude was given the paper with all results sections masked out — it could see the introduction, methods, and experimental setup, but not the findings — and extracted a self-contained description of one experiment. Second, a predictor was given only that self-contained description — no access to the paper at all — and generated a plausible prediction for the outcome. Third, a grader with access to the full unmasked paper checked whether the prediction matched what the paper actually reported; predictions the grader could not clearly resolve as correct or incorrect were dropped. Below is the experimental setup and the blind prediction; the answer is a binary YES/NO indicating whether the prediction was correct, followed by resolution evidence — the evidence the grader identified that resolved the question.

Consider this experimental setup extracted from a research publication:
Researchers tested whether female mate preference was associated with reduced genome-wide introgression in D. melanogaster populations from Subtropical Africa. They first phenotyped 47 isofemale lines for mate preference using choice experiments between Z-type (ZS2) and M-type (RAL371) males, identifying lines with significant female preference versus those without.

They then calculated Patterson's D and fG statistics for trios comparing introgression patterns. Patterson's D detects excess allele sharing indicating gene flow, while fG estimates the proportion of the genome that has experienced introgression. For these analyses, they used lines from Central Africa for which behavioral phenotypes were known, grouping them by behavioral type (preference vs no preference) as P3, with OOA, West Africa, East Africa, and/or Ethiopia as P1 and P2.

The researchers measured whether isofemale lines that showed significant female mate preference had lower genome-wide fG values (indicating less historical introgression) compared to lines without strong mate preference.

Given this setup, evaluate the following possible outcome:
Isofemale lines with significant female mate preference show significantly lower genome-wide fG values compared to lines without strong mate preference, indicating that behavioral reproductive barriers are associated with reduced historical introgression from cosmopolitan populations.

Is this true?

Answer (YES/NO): NO